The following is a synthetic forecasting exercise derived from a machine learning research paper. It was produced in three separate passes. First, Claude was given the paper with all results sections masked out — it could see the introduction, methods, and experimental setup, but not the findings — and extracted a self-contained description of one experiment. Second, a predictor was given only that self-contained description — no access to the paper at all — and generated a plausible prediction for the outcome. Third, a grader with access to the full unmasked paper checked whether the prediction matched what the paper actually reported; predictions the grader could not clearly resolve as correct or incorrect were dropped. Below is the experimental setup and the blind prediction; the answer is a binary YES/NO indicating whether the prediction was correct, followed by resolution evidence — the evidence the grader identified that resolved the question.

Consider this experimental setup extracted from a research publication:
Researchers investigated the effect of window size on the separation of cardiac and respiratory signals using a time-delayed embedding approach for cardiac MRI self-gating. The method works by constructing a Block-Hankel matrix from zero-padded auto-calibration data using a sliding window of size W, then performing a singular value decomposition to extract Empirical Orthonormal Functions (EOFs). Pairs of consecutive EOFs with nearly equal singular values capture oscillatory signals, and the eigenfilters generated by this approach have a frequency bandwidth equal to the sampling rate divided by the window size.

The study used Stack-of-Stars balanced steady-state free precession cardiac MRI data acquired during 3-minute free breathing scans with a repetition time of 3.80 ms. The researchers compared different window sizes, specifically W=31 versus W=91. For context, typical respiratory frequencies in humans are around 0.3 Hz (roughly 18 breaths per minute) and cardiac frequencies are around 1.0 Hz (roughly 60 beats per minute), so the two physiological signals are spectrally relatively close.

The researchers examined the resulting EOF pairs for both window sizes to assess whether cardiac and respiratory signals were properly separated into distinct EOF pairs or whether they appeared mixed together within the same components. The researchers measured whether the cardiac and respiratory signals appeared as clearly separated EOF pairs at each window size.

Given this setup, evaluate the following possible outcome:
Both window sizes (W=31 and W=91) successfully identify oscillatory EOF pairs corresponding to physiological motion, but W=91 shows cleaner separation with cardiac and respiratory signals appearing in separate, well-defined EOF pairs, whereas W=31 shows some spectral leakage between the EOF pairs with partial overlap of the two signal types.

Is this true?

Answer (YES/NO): NO